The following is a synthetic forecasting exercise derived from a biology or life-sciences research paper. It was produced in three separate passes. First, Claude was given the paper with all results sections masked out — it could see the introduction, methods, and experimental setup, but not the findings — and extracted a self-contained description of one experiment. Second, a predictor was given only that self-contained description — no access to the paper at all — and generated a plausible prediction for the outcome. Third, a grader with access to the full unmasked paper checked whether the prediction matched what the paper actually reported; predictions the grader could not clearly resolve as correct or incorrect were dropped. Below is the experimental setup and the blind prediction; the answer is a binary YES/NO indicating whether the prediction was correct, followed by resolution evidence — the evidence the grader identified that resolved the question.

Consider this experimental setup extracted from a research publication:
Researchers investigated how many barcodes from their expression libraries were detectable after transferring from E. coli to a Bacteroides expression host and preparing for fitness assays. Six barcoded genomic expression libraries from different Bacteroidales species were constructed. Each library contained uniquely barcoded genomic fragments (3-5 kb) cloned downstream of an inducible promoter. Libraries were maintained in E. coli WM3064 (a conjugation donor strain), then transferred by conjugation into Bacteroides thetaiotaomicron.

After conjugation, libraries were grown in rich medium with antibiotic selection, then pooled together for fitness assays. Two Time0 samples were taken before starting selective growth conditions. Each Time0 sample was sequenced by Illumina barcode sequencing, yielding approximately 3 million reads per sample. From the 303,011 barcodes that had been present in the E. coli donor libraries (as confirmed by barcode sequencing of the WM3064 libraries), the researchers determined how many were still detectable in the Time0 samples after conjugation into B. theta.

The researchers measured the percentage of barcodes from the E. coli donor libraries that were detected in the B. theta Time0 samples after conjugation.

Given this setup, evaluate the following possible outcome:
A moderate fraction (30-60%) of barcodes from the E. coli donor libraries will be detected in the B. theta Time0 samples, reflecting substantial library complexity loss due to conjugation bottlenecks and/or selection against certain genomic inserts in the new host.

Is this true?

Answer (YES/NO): NO